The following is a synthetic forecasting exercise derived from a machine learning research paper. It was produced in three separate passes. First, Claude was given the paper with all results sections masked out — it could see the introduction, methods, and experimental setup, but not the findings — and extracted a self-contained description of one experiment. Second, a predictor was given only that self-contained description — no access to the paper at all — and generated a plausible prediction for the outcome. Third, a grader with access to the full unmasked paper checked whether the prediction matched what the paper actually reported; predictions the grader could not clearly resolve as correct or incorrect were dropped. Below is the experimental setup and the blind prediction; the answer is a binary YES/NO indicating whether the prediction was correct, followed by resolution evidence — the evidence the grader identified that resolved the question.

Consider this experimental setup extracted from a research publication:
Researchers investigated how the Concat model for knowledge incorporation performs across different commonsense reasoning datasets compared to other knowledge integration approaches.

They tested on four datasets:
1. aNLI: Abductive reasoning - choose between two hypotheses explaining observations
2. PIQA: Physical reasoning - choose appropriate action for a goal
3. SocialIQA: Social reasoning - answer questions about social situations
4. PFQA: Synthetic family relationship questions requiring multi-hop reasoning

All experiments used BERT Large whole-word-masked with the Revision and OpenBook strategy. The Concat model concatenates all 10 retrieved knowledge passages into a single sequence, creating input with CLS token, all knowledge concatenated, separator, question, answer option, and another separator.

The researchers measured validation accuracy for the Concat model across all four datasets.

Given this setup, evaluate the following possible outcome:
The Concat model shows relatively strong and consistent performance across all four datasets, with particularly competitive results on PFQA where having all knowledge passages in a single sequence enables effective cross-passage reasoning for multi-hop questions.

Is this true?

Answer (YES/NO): NO